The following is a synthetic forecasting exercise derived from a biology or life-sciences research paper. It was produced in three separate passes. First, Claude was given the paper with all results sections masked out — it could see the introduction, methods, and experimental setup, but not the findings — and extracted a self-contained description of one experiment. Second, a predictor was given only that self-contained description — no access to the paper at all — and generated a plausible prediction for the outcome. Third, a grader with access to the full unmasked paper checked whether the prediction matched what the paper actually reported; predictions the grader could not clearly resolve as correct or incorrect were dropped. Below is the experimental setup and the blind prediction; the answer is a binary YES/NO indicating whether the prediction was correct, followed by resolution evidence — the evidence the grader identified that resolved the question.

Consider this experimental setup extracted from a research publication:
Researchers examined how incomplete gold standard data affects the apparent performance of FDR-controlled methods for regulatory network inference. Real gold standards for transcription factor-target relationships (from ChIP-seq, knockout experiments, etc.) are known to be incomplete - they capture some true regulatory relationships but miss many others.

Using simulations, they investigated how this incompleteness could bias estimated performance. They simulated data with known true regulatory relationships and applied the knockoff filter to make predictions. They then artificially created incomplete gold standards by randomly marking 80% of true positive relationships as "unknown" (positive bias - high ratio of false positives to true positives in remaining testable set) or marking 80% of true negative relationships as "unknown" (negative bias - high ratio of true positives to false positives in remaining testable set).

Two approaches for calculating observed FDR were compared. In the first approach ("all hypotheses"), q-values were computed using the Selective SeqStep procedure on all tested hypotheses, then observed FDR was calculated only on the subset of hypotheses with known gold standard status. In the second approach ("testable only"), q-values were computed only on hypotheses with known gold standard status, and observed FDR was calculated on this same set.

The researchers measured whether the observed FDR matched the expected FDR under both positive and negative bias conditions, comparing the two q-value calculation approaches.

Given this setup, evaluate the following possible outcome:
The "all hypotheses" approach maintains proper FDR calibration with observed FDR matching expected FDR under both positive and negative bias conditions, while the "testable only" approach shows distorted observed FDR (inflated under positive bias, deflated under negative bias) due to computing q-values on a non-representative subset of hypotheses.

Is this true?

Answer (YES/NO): NO